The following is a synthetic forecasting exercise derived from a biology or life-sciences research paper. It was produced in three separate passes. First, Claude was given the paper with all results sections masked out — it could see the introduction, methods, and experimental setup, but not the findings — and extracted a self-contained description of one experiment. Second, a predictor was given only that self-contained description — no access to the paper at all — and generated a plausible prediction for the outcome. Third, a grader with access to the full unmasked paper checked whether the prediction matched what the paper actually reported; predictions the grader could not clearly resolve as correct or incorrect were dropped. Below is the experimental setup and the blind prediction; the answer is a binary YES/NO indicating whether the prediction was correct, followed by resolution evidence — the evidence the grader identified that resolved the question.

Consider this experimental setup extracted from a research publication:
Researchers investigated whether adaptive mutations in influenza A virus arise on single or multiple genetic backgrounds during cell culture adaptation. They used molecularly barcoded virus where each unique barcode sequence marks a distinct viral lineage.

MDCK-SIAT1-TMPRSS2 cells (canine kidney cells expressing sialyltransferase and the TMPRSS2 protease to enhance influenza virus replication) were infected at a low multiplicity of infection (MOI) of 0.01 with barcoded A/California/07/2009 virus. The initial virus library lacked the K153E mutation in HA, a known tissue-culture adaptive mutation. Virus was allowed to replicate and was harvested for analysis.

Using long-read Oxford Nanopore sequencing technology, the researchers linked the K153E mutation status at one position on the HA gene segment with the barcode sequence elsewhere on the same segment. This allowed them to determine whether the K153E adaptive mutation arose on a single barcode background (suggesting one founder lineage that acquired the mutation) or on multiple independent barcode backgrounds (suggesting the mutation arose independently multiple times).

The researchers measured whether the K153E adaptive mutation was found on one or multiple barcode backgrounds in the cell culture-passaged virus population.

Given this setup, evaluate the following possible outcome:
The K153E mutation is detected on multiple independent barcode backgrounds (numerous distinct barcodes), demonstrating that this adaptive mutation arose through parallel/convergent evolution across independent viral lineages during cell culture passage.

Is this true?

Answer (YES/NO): YES